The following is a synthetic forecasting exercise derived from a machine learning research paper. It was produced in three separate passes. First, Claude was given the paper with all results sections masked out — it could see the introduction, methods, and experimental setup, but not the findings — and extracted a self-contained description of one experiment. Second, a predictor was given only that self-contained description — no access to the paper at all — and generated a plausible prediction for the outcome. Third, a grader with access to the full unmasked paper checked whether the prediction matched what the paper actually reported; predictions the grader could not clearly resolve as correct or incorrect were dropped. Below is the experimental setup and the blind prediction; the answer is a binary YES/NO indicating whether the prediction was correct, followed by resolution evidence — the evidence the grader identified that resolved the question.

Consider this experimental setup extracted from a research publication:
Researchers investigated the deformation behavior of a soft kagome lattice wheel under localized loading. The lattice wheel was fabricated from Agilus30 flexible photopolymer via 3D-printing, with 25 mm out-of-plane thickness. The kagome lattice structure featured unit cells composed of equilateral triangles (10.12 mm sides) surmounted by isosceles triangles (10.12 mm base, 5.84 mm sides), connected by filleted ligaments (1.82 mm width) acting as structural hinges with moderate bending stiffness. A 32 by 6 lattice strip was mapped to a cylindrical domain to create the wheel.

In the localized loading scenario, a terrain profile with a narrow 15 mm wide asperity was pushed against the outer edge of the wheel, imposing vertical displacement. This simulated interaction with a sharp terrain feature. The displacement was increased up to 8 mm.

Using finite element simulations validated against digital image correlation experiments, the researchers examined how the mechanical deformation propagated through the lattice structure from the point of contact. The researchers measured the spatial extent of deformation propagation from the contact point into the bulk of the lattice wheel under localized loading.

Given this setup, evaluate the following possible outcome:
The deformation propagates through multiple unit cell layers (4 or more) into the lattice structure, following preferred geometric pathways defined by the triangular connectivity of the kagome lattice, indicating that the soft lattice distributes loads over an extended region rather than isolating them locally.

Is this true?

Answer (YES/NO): NO